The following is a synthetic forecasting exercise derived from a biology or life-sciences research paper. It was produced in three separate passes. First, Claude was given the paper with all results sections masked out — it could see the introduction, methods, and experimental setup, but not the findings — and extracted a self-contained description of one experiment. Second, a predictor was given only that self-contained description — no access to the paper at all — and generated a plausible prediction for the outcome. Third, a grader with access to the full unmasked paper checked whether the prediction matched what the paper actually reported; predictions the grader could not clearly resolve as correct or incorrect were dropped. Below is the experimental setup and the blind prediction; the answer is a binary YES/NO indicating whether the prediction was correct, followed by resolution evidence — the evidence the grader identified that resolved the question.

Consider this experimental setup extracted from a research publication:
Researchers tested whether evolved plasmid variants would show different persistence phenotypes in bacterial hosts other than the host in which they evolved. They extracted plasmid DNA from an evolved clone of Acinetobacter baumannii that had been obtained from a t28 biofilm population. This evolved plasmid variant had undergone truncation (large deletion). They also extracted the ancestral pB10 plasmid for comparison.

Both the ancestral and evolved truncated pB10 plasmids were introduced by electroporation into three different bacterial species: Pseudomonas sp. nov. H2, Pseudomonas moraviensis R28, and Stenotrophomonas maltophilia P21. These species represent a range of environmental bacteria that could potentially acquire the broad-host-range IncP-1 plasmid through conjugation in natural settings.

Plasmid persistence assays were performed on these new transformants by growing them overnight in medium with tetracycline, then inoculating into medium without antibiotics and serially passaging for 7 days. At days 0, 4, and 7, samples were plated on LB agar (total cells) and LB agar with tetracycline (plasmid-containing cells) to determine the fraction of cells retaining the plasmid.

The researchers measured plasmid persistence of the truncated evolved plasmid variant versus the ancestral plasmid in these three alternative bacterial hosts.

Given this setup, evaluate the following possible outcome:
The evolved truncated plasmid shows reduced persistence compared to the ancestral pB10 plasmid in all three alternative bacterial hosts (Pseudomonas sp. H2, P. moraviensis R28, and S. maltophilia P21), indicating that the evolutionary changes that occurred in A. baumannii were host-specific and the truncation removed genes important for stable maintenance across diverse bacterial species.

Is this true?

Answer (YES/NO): NO